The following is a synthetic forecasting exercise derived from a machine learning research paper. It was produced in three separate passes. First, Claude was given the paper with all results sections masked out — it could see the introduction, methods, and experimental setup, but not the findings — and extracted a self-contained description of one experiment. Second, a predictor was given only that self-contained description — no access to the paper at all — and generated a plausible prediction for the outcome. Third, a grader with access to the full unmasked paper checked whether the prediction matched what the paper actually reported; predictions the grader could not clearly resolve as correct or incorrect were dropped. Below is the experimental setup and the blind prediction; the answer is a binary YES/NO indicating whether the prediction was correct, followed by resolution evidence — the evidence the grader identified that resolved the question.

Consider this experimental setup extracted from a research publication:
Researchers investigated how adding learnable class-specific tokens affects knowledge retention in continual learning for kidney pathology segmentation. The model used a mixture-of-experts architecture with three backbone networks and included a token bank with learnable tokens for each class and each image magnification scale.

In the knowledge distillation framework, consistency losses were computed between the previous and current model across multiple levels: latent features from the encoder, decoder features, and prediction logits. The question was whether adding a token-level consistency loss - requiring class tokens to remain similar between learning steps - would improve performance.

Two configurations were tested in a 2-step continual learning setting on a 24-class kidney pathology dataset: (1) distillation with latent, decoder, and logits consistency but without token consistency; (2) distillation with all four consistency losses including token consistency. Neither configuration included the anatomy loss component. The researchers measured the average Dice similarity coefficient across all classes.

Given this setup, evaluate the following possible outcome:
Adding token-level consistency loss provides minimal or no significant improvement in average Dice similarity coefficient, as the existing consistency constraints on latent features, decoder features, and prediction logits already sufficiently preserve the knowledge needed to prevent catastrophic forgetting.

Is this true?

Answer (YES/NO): NO